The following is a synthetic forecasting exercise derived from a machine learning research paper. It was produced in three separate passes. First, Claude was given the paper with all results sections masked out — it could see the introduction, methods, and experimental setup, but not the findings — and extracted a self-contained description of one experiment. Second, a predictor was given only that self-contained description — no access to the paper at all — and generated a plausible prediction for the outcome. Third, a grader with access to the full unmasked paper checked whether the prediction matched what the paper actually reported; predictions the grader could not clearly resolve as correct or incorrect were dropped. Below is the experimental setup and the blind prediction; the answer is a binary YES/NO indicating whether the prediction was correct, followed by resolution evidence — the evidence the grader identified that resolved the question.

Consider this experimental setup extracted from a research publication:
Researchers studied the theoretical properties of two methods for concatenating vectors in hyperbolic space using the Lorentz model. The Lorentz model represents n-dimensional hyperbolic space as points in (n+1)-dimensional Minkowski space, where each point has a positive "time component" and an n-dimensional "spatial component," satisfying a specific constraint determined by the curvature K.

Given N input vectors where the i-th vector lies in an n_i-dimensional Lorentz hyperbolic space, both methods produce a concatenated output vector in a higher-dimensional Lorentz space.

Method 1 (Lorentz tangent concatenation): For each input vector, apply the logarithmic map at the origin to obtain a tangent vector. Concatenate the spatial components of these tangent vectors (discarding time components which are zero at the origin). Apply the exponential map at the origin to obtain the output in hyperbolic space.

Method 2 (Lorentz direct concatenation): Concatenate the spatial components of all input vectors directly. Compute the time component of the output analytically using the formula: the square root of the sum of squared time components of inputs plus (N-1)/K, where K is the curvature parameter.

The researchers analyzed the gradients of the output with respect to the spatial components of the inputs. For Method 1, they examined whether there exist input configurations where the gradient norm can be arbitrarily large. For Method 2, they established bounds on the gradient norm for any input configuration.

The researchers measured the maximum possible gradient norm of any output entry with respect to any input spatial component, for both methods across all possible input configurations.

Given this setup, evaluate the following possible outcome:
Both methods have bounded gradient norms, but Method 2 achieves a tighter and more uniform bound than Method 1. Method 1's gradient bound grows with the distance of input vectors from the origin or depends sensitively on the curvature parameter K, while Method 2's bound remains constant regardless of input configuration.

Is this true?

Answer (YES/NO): NO